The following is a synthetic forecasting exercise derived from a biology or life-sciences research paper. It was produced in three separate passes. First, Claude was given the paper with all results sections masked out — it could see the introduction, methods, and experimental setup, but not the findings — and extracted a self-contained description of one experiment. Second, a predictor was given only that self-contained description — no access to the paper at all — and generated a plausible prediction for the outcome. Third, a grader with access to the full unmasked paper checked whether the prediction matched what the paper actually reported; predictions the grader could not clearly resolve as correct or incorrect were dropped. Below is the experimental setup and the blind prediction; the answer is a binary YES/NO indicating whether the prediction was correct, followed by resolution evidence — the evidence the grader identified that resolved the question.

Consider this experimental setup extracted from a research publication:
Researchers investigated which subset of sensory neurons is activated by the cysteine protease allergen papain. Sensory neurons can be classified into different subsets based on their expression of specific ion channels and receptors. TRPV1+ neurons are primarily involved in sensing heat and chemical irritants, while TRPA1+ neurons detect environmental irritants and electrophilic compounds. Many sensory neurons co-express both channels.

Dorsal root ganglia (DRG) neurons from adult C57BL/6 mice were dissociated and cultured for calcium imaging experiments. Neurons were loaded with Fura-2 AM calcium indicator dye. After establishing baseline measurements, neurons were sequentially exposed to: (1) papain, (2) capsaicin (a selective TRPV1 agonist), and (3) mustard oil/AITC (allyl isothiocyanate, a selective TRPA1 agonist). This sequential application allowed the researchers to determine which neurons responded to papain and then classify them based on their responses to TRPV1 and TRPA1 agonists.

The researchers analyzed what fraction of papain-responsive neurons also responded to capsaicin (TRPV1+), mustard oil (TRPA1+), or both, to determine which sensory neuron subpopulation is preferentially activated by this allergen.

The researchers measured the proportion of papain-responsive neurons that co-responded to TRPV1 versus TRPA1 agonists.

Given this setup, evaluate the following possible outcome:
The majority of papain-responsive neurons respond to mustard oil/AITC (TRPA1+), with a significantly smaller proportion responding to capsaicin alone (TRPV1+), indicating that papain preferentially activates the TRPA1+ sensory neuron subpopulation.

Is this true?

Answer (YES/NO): NO